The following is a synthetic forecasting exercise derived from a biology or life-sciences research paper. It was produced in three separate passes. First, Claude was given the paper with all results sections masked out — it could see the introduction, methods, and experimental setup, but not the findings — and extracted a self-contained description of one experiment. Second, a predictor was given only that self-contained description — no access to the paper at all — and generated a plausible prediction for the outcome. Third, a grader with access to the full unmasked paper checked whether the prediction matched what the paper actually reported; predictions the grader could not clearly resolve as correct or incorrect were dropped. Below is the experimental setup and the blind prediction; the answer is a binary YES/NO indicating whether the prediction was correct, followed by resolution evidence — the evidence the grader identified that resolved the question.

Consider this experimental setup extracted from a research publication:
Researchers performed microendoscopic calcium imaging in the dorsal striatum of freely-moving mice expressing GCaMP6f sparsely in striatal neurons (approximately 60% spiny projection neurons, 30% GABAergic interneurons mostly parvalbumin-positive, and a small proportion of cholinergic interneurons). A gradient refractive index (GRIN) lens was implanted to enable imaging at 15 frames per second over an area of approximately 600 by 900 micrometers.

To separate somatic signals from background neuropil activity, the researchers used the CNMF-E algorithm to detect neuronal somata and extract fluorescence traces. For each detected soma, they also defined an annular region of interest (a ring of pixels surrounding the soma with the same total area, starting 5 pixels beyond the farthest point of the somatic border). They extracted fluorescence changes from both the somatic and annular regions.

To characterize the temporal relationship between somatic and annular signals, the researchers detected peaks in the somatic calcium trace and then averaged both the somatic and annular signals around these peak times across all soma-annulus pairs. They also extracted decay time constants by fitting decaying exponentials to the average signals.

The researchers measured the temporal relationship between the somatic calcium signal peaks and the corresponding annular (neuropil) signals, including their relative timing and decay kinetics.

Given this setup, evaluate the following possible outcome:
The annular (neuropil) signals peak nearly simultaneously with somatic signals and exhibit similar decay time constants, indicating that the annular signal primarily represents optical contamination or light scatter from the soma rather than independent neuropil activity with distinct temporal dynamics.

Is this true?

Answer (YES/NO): NO